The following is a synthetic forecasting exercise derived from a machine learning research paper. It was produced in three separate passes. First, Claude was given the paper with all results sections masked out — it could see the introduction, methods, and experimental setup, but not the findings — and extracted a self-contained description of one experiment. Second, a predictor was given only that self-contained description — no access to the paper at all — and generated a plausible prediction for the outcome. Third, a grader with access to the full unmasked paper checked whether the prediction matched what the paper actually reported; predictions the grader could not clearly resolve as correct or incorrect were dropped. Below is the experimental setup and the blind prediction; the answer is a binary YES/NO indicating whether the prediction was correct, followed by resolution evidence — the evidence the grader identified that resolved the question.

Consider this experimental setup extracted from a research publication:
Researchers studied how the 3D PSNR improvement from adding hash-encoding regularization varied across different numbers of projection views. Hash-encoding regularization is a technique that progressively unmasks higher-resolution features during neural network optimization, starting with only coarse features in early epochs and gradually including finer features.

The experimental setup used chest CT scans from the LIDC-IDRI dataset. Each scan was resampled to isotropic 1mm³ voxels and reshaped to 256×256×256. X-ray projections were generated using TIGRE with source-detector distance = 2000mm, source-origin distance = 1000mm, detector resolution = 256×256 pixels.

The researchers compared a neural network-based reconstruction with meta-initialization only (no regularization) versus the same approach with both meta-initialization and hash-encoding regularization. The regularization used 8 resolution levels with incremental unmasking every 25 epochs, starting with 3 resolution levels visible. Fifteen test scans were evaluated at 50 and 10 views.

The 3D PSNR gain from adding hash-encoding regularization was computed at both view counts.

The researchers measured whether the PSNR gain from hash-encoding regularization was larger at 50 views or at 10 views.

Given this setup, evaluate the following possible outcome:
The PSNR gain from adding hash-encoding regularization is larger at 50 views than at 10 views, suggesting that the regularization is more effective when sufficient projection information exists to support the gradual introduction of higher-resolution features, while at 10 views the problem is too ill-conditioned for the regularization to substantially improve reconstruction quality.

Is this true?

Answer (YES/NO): YES